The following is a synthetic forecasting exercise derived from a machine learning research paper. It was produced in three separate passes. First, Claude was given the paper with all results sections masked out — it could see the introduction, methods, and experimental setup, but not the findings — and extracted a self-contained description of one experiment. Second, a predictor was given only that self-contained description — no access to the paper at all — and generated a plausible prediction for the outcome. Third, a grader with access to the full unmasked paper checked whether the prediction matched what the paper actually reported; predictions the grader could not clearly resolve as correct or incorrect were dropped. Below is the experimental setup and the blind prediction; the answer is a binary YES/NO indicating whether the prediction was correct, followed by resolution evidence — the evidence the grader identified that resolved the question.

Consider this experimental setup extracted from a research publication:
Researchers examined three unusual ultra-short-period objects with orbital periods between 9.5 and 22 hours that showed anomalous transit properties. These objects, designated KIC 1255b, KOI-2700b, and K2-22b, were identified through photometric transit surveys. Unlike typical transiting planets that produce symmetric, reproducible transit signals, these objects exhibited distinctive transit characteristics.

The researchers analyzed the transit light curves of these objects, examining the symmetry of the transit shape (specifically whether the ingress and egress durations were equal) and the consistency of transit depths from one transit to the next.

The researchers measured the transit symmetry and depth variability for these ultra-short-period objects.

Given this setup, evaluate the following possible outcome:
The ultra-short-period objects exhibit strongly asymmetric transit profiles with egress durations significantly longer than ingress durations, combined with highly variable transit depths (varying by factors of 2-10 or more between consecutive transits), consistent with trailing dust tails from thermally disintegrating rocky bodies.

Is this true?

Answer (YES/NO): NO